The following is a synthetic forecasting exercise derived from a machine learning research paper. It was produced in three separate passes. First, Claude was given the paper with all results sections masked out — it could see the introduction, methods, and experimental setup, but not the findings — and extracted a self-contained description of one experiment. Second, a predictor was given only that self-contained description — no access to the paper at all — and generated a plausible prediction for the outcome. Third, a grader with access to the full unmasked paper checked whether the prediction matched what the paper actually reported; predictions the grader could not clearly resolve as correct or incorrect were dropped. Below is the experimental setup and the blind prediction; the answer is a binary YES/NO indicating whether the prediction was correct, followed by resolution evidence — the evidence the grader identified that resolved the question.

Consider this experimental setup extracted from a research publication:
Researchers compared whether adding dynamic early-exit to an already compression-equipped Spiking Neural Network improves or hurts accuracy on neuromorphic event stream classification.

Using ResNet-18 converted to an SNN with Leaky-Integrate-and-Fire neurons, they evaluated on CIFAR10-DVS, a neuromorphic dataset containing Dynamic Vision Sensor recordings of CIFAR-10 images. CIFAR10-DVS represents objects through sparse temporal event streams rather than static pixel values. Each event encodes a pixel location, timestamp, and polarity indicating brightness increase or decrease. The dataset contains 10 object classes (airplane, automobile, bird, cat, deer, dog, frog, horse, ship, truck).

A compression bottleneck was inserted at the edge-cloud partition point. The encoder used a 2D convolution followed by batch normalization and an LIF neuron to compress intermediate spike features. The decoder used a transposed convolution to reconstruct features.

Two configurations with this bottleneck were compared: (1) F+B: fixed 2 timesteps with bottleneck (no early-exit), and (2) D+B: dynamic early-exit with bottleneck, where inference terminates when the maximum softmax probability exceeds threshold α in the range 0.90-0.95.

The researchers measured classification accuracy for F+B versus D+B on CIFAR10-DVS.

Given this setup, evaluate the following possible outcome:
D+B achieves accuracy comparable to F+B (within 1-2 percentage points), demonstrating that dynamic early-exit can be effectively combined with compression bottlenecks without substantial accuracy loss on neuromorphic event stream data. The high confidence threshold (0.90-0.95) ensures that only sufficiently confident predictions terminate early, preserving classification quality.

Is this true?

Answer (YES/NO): NO